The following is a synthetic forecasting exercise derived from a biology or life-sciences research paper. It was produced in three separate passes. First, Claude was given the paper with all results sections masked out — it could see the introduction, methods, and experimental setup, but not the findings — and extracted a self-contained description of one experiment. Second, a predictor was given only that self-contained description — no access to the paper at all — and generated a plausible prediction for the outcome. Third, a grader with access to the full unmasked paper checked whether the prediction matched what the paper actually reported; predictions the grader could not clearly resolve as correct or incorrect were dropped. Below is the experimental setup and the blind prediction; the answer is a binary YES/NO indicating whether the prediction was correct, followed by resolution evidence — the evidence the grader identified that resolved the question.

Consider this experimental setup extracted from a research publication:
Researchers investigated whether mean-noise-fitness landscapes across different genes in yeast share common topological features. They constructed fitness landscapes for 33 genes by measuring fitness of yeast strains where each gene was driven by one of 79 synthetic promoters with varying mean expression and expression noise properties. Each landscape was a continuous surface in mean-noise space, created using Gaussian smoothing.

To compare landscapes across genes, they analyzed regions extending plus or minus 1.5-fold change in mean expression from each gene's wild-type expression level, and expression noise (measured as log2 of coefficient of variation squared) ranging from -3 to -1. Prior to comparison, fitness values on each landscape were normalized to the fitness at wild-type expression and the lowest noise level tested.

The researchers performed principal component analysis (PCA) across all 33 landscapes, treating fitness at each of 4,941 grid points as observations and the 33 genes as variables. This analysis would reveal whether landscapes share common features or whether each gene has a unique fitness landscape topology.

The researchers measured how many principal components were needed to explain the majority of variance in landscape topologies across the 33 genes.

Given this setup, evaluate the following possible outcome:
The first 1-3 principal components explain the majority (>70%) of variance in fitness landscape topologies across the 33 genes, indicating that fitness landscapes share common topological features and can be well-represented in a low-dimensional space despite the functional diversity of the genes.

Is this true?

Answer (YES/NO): YES